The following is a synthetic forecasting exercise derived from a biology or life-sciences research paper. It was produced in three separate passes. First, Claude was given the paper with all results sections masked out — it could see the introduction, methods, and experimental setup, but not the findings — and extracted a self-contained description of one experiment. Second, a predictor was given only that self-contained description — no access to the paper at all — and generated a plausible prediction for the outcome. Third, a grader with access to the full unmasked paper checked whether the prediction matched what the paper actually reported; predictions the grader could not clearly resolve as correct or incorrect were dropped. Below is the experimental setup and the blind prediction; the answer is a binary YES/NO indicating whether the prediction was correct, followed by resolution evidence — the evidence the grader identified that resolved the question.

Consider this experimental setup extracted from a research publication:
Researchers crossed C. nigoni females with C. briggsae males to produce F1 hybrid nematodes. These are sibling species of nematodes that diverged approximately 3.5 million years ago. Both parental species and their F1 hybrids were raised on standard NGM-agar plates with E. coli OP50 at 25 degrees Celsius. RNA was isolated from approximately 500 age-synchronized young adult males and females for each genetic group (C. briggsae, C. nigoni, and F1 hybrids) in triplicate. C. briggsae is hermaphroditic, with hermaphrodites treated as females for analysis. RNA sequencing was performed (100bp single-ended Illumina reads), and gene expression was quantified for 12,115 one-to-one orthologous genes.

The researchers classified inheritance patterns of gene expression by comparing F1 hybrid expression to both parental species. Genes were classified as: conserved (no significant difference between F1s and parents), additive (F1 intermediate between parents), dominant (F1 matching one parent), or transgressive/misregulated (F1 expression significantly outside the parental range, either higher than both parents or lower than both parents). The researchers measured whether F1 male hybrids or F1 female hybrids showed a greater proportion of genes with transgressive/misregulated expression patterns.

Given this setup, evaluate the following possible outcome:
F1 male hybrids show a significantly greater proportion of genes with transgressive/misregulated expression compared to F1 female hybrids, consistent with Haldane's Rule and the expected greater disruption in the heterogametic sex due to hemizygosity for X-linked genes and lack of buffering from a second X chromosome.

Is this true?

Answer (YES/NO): NO